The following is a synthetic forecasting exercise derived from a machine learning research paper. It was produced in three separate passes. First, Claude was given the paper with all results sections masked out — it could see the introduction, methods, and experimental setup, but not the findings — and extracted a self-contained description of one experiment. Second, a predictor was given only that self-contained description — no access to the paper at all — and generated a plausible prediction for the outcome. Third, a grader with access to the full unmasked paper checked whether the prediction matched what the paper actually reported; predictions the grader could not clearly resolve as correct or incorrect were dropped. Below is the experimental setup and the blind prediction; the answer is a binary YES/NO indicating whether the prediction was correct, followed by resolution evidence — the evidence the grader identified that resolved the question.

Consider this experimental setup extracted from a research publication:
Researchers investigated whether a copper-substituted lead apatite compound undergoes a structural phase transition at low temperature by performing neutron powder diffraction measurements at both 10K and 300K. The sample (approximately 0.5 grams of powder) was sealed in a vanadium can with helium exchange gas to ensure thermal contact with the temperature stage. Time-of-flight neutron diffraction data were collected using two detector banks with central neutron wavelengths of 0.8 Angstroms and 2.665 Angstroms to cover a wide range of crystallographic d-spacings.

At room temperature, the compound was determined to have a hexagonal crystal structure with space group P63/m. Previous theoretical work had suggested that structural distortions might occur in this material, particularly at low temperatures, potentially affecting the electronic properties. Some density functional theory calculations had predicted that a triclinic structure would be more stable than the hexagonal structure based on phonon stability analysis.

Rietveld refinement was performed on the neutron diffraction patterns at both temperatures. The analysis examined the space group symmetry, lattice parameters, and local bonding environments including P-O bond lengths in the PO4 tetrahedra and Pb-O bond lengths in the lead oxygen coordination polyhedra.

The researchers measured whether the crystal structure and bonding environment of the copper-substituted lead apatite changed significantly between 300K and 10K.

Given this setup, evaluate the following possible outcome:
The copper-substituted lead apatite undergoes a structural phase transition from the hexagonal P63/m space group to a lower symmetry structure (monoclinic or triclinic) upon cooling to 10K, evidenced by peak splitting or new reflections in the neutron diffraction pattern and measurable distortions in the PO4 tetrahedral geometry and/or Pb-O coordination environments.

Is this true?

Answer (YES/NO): NO